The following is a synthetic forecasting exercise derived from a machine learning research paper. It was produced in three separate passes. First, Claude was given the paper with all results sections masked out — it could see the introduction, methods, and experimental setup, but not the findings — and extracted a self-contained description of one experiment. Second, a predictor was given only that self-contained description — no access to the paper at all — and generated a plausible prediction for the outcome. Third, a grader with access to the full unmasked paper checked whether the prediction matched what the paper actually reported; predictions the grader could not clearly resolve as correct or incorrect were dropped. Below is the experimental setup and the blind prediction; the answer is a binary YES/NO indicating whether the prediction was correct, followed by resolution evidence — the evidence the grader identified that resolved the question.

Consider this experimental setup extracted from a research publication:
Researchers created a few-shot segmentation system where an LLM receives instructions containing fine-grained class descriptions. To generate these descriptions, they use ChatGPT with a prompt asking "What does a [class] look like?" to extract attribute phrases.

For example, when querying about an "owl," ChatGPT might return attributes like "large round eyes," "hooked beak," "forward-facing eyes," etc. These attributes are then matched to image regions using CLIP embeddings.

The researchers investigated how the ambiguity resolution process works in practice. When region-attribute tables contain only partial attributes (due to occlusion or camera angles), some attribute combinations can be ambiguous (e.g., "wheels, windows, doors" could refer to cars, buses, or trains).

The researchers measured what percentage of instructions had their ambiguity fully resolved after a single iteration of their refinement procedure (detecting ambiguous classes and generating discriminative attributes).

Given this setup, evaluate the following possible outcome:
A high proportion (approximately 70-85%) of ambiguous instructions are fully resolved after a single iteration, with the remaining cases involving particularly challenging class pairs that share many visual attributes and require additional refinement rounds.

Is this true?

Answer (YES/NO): NO